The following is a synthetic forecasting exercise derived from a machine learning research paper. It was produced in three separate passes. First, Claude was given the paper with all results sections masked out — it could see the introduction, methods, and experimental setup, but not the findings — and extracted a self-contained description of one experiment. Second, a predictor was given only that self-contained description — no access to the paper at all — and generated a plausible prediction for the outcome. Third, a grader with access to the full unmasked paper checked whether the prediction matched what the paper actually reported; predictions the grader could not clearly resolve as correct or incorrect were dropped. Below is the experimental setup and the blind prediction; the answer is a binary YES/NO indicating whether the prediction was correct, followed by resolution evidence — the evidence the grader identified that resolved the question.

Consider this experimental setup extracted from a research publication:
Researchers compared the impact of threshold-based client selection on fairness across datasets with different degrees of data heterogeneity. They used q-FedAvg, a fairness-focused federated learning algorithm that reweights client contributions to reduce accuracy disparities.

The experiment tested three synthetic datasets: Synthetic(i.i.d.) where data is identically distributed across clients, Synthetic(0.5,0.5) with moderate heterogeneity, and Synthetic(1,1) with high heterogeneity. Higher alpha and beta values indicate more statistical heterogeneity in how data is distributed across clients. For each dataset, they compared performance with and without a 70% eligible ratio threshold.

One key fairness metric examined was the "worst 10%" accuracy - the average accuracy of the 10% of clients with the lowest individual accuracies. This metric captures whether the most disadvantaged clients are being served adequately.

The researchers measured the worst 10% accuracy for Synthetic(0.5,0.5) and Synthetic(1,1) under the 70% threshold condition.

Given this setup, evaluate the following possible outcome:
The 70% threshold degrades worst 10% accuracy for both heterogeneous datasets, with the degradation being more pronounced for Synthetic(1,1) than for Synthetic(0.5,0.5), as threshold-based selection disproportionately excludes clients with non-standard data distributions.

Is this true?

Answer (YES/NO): NO